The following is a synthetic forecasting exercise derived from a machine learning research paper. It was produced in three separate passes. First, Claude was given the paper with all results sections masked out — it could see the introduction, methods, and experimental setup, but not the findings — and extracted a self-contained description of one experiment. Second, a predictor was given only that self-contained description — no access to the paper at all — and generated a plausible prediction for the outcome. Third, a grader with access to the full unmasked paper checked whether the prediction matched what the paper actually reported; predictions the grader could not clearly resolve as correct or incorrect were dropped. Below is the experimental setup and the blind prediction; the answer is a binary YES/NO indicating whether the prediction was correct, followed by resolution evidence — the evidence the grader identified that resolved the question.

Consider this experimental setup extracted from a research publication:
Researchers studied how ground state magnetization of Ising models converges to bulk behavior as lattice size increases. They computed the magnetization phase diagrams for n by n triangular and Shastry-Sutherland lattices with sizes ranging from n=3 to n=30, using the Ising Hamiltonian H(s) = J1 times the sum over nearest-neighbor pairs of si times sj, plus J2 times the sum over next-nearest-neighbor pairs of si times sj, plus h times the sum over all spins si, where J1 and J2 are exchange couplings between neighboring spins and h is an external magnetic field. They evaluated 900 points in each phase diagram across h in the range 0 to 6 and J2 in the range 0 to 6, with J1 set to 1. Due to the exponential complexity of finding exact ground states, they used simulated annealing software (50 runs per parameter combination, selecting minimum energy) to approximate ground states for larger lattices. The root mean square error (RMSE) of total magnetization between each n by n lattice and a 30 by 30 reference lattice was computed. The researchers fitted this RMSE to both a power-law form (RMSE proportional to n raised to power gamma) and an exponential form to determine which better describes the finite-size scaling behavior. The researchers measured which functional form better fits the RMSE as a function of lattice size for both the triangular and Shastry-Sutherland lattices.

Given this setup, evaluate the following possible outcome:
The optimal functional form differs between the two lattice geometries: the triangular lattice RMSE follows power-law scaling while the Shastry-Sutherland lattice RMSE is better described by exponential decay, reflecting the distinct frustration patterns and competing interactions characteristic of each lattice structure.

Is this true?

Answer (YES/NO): NO